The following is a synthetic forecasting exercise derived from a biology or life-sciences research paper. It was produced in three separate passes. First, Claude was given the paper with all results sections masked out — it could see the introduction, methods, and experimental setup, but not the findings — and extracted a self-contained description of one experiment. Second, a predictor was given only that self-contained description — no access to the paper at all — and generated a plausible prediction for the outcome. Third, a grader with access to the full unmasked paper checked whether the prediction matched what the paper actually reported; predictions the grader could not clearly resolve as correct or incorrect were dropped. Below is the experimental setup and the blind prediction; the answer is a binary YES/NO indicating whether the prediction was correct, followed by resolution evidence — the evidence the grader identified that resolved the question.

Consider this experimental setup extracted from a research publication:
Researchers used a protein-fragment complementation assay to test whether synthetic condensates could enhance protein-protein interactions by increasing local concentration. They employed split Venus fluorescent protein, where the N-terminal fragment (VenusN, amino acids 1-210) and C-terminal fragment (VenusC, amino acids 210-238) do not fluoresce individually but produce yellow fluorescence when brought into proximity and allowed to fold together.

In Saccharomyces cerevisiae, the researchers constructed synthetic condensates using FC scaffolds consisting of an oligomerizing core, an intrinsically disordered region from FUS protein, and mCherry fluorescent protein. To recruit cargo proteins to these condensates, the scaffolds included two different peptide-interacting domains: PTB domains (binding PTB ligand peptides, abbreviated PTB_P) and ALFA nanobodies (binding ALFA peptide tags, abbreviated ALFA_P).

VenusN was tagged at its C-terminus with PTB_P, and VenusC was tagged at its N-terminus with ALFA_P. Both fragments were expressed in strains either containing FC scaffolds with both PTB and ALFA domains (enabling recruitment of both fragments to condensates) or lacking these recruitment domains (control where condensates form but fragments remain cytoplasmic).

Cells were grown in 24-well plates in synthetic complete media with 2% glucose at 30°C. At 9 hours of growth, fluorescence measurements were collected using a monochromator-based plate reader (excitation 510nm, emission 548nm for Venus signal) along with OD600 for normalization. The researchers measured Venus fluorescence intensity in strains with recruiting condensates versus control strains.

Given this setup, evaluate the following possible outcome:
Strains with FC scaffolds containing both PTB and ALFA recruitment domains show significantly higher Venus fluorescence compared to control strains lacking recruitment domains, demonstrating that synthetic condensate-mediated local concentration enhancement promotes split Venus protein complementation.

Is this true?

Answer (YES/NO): YES